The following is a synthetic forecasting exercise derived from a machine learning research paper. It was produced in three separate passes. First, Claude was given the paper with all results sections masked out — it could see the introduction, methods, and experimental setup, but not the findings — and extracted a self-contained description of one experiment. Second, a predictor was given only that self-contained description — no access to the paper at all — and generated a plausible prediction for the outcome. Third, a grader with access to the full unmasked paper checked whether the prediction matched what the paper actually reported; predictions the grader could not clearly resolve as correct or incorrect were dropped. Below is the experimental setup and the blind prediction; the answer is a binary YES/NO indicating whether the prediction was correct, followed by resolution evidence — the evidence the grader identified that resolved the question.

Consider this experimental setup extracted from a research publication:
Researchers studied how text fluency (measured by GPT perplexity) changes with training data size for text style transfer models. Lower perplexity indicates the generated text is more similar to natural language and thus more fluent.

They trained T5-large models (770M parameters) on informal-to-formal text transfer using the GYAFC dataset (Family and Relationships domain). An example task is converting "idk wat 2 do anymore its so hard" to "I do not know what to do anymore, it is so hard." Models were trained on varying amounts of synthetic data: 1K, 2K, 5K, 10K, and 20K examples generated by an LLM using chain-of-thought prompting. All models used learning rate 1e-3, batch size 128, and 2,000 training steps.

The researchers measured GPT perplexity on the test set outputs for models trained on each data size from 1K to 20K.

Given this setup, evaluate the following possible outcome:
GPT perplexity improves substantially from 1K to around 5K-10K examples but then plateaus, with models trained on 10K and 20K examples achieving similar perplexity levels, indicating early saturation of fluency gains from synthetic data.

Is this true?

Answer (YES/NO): NO